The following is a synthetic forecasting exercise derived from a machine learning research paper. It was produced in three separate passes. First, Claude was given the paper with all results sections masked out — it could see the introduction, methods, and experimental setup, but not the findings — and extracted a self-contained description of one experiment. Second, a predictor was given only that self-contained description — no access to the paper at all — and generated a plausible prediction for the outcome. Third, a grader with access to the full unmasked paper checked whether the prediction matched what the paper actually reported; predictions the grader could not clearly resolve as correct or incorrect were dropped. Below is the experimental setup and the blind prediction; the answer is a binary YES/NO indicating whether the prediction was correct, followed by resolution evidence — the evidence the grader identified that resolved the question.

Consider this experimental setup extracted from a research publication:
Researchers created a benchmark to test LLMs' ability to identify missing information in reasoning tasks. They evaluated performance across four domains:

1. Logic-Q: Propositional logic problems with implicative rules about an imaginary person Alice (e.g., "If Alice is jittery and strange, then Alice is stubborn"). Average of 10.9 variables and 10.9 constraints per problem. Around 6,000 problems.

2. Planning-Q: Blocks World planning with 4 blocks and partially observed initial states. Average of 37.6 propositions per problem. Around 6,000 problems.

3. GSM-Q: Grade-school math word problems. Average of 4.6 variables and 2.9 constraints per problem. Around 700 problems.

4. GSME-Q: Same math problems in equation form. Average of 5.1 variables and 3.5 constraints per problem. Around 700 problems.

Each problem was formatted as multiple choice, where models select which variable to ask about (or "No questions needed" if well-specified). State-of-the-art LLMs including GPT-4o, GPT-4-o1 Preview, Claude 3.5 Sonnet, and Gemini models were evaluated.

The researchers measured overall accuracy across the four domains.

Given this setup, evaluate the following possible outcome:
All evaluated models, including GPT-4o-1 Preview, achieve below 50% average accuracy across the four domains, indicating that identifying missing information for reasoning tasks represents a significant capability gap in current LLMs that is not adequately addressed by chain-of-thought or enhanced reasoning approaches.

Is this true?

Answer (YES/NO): NO